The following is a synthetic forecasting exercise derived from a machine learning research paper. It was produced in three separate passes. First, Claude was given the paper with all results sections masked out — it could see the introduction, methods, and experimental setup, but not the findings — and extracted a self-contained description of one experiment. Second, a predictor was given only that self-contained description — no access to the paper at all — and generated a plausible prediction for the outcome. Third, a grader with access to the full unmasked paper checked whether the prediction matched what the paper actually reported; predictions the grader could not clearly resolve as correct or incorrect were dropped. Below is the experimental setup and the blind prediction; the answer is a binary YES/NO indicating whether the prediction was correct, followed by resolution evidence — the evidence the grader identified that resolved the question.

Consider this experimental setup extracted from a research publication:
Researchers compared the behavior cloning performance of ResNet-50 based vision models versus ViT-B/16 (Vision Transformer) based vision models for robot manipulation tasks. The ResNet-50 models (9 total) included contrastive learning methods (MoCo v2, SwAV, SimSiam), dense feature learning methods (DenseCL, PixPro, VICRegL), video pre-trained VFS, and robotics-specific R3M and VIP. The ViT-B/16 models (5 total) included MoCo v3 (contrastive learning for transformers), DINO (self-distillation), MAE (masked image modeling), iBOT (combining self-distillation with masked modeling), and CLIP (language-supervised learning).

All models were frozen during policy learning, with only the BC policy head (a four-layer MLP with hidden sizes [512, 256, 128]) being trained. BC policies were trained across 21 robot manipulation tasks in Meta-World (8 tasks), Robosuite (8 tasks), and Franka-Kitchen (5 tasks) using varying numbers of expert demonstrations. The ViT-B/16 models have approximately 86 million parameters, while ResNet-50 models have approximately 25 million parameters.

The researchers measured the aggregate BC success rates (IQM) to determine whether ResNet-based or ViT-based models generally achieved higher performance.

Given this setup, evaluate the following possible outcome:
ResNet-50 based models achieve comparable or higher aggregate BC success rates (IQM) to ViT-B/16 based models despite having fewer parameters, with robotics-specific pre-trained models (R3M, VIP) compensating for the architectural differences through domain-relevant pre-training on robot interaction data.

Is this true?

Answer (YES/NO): NO